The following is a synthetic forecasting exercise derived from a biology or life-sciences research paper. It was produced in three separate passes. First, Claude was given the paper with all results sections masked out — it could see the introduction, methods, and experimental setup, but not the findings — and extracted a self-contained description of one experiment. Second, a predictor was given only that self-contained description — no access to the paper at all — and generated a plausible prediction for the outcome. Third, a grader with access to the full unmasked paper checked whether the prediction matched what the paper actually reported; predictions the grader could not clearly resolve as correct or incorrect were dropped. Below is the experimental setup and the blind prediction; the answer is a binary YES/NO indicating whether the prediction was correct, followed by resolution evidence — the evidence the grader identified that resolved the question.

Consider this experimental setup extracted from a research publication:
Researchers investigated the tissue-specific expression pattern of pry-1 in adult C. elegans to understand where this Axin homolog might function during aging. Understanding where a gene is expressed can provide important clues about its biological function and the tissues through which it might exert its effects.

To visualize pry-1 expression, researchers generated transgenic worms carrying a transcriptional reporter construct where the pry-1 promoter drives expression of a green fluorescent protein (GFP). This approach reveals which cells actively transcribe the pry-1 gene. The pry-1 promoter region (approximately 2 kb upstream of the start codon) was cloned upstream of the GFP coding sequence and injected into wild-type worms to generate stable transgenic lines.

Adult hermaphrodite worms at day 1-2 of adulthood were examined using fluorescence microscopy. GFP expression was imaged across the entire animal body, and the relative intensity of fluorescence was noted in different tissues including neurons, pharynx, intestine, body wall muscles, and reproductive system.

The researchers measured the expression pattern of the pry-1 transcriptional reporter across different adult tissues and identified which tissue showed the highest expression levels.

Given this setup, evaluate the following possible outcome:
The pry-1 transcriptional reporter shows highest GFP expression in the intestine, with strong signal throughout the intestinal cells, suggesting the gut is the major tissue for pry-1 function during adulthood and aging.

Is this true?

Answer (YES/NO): NO